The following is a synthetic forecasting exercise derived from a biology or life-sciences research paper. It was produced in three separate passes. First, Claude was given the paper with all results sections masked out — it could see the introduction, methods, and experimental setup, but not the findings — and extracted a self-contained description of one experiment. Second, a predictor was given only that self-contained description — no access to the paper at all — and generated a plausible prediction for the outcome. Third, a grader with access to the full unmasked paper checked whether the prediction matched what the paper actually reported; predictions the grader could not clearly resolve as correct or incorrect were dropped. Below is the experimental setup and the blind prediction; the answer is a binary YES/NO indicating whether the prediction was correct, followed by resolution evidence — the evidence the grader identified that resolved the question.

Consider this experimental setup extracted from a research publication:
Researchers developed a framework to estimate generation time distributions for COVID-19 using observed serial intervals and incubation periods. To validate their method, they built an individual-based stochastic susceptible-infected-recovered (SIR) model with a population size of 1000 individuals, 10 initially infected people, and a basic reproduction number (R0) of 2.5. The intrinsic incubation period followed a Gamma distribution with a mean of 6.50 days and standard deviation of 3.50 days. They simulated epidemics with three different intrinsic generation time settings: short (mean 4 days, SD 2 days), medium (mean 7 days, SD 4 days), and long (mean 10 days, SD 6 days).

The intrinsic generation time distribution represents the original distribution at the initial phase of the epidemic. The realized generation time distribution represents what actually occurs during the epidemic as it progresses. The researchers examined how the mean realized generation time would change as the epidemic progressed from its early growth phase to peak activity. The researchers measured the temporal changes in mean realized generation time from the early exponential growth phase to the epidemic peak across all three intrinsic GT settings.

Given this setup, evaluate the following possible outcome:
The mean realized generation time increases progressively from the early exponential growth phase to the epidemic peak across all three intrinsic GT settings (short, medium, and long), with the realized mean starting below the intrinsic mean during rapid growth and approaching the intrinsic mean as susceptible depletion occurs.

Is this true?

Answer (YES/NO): NO